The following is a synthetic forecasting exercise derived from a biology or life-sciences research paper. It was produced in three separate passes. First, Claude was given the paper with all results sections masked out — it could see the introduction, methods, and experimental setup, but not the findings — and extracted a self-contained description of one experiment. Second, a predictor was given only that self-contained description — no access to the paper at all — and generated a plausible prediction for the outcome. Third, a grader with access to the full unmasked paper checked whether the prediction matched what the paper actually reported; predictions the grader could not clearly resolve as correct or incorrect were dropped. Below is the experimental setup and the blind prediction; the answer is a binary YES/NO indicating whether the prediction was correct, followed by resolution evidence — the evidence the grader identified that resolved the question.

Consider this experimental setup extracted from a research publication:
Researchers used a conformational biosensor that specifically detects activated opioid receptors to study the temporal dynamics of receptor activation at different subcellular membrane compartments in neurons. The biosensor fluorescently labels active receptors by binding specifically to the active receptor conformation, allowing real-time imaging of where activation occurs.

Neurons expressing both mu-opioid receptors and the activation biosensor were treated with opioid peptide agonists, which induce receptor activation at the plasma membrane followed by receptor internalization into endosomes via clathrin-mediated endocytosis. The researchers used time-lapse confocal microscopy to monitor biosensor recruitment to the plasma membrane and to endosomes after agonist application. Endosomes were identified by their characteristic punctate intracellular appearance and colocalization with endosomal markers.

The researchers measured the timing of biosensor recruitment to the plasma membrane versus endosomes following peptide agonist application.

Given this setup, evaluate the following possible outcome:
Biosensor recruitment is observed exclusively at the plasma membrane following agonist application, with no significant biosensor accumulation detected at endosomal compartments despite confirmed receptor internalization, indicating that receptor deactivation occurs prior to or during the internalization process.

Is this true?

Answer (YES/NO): NO